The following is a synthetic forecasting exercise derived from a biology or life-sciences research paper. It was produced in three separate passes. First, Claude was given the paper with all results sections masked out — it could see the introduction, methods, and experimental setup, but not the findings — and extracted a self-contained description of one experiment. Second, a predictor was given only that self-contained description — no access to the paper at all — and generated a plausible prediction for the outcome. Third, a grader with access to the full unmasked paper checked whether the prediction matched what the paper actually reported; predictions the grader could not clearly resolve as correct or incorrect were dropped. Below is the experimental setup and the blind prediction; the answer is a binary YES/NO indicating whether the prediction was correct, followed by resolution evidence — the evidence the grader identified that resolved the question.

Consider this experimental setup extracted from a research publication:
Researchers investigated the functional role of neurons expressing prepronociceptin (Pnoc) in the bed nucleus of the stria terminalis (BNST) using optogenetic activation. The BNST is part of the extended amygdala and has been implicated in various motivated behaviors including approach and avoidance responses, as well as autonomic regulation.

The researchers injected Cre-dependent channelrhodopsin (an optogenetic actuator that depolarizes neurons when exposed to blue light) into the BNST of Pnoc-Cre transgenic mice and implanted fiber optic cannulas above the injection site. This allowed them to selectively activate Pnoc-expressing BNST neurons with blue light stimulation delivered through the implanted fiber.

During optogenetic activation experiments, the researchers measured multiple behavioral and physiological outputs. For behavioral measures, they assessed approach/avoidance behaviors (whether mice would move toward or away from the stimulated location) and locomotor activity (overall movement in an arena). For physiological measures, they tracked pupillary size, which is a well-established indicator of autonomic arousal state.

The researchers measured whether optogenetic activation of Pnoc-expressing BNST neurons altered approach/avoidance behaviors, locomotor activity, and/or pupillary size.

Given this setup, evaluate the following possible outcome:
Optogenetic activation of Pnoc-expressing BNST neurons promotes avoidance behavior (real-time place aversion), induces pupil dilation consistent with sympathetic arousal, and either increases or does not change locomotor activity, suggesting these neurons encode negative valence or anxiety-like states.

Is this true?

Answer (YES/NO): NO